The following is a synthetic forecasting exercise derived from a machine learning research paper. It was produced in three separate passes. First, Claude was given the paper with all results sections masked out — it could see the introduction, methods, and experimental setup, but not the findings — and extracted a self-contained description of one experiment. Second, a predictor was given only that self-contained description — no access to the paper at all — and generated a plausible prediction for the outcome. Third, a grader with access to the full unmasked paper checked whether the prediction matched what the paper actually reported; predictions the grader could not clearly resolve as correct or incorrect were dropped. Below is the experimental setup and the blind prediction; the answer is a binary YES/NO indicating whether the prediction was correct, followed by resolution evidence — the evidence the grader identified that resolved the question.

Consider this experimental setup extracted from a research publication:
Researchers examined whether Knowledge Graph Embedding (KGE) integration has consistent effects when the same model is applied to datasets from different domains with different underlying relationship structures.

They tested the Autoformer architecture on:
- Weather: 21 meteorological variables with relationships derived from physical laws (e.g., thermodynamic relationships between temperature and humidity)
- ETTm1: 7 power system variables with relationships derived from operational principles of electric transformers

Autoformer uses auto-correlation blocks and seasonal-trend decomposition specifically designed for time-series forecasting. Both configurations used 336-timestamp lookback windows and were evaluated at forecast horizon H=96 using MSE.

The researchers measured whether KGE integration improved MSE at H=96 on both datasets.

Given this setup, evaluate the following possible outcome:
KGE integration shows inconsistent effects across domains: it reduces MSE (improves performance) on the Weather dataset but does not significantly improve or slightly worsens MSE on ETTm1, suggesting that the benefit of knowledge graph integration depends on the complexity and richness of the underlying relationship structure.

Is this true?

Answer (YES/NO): NO